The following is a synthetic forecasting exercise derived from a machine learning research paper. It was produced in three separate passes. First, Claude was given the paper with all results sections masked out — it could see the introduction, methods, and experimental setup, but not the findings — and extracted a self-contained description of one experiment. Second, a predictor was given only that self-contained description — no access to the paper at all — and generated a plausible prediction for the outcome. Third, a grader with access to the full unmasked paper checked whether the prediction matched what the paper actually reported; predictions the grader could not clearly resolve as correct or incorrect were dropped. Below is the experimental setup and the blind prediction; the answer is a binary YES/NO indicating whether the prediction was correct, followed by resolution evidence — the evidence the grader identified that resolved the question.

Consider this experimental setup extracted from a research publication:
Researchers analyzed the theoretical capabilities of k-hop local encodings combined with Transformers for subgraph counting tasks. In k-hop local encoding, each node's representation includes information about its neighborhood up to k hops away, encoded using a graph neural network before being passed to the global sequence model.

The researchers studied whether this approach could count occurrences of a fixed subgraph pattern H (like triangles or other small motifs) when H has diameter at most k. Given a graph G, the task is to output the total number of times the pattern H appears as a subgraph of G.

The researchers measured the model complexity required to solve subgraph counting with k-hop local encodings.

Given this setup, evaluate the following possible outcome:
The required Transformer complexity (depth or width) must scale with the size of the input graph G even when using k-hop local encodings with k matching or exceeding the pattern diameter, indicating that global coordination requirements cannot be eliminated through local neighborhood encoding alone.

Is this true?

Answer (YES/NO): NO